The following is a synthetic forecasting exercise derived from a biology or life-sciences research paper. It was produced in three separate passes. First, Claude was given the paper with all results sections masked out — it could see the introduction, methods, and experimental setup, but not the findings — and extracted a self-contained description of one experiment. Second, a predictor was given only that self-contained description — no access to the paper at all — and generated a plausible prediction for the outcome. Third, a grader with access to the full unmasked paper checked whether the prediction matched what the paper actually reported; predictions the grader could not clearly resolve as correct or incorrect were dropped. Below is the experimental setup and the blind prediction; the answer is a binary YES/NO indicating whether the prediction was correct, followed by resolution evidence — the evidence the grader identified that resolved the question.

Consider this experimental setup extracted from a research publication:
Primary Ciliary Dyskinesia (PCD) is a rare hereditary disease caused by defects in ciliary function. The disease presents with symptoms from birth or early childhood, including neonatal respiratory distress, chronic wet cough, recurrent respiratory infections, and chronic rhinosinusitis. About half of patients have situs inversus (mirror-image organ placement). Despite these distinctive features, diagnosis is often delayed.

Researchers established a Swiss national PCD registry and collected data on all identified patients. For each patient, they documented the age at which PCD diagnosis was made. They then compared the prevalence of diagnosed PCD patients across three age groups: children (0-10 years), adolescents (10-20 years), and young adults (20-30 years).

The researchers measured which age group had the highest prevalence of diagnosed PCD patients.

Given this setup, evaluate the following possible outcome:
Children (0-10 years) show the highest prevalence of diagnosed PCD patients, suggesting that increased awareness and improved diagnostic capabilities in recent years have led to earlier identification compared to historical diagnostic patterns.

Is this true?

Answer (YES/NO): NO